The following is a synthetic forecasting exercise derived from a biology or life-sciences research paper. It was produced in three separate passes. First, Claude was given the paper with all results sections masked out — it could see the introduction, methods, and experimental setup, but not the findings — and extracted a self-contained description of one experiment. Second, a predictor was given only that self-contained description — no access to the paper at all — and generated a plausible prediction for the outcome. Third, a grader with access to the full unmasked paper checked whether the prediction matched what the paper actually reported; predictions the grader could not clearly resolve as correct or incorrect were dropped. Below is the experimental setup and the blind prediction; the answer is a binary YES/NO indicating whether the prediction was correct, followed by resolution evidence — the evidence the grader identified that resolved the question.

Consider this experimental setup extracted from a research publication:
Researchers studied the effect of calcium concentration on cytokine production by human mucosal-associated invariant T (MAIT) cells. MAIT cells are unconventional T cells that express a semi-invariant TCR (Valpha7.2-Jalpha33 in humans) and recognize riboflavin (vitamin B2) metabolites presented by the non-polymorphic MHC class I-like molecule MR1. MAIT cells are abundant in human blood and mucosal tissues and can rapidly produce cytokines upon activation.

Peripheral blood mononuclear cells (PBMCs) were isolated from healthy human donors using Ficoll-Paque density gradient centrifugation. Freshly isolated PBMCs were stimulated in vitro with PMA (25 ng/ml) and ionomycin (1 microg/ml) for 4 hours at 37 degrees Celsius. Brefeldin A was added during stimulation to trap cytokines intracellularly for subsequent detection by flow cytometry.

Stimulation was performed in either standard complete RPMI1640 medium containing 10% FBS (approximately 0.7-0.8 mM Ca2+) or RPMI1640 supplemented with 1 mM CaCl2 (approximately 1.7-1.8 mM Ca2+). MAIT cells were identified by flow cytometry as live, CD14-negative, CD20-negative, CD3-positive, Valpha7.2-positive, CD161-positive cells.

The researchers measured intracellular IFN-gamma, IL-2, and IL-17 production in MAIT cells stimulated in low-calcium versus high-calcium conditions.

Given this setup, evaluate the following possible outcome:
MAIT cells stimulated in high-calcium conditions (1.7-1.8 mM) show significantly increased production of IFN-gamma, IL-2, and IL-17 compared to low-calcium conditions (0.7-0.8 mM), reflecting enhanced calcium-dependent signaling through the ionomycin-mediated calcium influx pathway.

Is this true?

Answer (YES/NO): YES